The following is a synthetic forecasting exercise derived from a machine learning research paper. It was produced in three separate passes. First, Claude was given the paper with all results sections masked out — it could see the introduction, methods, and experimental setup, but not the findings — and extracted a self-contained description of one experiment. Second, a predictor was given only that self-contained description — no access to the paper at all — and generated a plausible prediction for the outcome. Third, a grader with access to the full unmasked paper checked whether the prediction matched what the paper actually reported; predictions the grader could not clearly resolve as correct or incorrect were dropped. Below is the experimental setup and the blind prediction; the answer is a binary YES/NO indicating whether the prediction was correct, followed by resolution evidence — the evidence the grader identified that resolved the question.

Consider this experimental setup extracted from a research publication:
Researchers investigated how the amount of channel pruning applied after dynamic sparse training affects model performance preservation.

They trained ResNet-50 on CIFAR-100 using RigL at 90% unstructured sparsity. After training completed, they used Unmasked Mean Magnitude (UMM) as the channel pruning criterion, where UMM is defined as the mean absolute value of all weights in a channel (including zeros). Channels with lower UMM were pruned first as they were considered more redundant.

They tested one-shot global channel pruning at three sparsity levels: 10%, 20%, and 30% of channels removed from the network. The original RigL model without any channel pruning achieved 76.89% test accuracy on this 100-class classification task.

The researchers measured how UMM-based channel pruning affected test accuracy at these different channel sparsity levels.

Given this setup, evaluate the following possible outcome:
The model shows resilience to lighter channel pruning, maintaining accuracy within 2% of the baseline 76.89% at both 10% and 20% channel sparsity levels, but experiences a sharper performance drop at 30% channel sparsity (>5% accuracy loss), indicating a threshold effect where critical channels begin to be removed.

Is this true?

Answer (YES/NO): YES